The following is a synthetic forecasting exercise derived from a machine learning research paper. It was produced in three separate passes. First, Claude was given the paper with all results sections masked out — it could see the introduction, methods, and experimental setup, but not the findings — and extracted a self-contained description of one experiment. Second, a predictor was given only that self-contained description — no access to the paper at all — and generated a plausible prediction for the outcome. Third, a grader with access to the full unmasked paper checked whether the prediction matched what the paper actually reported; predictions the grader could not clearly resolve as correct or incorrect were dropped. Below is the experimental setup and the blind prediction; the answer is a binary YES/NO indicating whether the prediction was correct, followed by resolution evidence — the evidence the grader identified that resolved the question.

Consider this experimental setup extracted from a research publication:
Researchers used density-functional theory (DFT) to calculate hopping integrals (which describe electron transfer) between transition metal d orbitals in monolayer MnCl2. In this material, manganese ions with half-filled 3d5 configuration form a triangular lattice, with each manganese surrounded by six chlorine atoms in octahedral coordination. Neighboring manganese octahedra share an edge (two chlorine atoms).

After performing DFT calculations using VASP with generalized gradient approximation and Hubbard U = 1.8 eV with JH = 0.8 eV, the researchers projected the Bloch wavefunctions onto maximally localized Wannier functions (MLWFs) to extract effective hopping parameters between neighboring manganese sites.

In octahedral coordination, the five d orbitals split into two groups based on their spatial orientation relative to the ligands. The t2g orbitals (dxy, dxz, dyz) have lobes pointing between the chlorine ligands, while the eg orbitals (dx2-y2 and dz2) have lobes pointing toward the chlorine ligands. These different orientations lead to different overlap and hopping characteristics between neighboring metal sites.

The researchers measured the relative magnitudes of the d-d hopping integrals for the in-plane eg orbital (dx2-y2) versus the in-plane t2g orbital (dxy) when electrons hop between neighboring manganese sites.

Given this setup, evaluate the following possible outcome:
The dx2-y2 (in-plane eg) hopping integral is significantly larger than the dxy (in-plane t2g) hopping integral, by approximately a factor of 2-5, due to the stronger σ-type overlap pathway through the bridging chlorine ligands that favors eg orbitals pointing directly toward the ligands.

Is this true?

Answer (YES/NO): NO